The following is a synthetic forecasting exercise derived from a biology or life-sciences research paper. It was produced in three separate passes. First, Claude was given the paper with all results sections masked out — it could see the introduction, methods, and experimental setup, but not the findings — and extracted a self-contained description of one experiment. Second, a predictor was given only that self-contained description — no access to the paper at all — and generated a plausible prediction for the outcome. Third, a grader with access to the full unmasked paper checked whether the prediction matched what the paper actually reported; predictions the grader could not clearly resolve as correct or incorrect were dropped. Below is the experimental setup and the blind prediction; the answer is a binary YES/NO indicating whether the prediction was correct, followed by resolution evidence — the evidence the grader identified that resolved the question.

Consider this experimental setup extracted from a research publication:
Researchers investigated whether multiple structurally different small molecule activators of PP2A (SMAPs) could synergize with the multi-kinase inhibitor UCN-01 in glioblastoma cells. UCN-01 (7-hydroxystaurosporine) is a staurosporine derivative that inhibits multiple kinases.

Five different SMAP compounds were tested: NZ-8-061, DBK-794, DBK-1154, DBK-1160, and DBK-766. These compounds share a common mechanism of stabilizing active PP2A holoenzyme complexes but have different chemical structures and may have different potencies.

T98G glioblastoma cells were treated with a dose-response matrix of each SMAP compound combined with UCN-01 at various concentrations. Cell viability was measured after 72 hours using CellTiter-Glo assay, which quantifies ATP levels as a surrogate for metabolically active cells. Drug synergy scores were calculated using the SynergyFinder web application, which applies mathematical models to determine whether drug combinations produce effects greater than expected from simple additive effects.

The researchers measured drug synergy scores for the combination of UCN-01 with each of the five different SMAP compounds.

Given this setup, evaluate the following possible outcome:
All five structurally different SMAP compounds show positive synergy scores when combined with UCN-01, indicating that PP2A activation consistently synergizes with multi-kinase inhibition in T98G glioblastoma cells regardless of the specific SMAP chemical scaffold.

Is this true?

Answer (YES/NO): NO